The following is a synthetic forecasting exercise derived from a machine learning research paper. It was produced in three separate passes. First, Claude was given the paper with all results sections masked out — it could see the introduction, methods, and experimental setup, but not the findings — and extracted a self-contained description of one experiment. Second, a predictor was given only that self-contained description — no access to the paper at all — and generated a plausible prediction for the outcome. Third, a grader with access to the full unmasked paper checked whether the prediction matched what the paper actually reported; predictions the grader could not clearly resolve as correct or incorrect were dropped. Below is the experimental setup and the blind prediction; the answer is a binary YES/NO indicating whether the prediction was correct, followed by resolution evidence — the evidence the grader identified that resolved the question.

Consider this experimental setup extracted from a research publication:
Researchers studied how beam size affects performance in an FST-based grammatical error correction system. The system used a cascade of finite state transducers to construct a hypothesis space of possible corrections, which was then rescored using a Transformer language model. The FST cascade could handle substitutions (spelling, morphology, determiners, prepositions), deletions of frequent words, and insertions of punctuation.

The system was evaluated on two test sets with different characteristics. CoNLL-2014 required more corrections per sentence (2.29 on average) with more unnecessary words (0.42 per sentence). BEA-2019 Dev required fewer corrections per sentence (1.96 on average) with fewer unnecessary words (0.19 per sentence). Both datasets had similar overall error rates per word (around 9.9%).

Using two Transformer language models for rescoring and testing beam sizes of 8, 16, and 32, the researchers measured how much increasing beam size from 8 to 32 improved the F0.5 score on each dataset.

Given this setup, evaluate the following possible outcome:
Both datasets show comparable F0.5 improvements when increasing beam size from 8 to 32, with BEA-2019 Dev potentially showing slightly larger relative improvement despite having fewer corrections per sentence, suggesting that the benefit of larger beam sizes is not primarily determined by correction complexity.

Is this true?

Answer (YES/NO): NO